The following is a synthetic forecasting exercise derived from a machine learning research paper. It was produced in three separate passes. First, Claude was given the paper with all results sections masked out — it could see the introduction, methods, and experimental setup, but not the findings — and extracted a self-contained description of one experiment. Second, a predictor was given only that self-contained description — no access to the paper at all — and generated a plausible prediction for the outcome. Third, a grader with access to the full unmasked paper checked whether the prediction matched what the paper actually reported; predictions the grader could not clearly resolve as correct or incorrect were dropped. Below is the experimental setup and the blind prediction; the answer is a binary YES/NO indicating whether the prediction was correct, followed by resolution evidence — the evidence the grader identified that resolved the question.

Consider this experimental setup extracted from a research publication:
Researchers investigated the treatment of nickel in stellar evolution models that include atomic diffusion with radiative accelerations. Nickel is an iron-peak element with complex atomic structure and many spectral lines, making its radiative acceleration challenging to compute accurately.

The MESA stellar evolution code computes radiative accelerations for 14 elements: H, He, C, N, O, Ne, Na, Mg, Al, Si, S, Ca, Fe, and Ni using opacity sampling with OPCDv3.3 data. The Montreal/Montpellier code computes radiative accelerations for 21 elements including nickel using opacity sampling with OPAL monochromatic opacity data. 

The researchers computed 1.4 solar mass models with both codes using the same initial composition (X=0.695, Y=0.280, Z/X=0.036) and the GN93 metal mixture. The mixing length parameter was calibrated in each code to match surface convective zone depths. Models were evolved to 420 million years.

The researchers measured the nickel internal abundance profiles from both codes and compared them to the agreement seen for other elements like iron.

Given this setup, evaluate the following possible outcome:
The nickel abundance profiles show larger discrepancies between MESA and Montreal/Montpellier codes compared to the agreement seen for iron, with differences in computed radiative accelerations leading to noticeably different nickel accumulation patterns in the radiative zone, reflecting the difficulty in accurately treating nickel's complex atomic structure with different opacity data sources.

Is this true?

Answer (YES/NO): NO